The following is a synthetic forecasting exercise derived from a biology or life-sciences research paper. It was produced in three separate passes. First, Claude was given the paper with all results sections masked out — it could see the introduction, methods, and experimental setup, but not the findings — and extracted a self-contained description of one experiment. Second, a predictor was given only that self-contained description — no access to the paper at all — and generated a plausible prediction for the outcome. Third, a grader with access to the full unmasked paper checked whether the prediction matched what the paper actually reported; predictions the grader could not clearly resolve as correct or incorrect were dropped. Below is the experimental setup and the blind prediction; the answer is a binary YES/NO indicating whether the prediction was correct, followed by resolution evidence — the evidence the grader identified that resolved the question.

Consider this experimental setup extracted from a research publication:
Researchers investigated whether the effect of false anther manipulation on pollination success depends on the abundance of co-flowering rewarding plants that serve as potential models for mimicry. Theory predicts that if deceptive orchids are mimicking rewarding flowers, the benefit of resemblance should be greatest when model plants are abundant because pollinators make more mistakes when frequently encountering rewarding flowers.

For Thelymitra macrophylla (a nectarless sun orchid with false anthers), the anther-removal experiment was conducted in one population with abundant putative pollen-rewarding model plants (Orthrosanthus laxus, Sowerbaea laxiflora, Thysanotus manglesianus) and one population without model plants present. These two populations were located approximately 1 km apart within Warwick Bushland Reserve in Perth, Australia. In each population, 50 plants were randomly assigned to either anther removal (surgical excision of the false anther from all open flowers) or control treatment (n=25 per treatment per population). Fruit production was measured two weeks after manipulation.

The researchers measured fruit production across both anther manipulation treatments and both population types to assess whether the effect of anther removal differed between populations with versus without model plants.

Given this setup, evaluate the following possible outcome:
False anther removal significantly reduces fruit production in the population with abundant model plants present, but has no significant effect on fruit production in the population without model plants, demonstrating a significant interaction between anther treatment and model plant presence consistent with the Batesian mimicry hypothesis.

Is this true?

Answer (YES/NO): NO